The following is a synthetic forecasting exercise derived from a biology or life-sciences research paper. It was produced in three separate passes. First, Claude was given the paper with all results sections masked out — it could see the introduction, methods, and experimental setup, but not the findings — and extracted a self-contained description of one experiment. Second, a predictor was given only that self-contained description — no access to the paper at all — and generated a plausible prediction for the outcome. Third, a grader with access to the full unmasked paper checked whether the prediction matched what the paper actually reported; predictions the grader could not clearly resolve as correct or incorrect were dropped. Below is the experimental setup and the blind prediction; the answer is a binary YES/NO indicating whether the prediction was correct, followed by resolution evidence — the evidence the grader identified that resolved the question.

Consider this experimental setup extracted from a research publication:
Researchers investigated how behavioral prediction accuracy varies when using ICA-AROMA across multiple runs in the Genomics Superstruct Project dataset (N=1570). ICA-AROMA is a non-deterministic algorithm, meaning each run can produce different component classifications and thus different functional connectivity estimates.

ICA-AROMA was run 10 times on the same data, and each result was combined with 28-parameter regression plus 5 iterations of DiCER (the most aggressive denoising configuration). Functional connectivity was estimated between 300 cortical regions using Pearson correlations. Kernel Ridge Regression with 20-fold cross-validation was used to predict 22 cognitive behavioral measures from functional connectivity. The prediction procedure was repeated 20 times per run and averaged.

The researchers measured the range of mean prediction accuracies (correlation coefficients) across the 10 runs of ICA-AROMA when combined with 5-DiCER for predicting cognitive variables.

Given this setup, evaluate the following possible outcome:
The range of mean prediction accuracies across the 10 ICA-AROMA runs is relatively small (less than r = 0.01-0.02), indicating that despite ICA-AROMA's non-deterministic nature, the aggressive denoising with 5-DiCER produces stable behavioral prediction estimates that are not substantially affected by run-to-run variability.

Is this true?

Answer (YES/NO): NO